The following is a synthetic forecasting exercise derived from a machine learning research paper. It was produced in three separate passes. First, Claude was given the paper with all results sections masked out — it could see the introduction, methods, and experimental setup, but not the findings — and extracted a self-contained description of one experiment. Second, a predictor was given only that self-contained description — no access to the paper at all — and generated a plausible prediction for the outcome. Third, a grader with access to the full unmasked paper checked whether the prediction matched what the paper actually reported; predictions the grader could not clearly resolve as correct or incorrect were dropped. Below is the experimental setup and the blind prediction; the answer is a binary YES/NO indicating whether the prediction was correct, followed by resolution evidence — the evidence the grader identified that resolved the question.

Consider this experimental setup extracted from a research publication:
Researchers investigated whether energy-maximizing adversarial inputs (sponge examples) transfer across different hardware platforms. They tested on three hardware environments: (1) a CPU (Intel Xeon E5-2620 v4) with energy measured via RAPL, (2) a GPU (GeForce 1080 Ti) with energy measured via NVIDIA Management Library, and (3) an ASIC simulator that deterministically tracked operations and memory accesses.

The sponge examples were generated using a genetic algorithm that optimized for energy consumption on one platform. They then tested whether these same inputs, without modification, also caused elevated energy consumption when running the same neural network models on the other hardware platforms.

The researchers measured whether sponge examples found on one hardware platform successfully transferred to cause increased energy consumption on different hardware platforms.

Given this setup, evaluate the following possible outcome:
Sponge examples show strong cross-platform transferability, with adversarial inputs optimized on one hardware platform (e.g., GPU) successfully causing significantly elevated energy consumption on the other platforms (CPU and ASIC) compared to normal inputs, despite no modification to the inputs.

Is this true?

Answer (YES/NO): YES